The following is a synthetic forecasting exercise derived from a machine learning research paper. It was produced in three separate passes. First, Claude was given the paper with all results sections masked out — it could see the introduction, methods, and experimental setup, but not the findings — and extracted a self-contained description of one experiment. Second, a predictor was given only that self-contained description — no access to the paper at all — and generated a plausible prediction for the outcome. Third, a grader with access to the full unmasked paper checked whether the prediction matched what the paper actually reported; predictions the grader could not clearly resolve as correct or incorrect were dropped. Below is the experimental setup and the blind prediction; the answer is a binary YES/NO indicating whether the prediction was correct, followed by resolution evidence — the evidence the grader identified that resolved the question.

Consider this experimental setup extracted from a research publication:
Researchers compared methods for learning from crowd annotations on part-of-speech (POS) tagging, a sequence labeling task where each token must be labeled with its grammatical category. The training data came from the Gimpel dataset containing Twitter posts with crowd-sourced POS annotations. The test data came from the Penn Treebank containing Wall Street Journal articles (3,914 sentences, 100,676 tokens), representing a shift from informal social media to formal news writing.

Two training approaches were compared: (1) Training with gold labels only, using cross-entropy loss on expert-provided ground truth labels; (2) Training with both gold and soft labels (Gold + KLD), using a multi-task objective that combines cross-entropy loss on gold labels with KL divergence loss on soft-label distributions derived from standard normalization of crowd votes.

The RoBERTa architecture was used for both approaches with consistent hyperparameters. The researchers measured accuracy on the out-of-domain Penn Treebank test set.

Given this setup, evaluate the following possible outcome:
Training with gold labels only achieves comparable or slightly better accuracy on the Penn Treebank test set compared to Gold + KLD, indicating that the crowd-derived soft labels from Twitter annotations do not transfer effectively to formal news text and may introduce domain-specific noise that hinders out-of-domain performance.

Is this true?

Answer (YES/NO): YES